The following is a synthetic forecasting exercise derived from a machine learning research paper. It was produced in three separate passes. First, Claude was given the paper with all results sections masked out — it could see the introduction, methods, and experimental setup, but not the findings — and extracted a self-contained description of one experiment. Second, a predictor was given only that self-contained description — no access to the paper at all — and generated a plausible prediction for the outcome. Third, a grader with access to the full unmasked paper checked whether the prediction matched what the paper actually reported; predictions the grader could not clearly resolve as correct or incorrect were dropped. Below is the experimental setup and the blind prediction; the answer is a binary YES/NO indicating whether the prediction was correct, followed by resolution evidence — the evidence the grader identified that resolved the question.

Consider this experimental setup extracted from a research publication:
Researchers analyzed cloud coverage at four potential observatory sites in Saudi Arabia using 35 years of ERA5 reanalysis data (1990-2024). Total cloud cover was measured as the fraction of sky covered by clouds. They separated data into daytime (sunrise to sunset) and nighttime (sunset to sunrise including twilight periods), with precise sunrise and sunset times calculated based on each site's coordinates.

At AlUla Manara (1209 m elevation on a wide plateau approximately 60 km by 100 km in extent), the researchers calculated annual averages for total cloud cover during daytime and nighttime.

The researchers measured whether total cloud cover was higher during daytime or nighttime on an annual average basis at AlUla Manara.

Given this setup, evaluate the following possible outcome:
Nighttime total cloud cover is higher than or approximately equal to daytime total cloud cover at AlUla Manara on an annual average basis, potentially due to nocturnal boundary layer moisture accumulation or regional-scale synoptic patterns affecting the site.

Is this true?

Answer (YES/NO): NO